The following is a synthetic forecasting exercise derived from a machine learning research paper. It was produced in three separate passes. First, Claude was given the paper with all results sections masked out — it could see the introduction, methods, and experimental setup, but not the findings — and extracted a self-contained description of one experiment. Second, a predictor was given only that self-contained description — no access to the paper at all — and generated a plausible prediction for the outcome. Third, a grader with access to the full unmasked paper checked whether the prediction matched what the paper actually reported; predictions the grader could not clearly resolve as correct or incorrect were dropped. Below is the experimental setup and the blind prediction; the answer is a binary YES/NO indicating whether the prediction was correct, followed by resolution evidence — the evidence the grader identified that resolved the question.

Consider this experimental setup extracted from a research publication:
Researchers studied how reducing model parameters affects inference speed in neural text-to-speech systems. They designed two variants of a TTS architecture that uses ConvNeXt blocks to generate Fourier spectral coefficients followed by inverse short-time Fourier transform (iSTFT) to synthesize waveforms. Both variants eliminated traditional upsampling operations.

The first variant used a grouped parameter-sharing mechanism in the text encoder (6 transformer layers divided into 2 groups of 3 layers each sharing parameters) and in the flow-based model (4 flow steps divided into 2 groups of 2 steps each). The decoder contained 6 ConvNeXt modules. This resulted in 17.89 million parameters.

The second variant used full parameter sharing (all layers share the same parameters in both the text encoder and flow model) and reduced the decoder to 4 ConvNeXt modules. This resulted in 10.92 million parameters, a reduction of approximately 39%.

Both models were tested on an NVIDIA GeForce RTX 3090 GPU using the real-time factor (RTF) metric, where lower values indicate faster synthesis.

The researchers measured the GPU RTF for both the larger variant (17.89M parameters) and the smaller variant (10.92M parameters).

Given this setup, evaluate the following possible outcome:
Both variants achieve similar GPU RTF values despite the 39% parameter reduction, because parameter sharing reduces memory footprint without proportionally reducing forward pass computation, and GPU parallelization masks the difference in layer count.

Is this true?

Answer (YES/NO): YES